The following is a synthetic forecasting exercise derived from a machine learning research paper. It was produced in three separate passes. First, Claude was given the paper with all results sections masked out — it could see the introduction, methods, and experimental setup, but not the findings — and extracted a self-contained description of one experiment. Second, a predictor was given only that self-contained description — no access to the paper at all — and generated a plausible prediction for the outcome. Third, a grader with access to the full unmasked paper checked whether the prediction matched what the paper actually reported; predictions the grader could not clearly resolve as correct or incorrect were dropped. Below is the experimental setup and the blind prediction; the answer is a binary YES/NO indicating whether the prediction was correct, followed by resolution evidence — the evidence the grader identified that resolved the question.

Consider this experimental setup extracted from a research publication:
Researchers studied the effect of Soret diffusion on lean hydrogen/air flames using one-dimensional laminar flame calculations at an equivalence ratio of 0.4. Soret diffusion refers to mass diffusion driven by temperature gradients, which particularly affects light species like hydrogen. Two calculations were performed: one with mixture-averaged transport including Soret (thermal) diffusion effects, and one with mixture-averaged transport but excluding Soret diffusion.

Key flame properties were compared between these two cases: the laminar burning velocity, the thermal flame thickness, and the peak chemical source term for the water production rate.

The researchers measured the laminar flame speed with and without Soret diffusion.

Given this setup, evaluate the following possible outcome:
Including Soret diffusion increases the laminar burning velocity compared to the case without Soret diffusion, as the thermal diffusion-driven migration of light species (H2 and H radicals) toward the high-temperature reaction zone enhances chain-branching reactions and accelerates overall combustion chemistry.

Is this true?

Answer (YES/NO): NO